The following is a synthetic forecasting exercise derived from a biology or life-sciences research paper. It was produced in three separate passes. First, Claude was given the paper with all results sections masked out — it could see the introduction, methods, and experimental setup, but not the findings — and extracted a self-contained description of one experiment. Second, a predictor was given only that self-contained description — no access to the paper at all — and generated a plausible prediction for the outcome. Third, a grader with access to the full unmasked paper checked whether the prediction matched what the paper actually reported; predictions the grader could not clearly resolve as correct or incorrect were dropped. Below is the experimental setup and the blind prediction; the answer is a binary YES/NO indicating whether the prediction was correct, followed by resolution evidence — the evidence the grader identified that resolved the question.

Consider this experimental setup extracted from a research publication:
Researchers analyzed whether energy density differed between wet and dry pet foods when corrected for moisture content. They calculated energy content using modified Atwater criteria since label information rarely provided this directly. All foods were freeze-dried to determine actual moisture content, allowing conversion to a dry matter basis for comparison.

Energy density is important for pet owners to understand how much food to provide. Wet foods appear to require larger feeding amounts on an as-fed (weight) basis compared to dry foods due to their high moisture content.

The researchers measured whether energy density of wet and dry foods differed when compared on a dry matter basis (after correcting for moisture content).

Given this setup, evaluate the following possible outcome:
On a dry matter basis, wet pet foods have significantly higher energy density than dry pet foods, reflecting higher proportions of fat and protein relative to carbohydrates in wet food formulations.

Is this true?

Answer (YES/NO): NO